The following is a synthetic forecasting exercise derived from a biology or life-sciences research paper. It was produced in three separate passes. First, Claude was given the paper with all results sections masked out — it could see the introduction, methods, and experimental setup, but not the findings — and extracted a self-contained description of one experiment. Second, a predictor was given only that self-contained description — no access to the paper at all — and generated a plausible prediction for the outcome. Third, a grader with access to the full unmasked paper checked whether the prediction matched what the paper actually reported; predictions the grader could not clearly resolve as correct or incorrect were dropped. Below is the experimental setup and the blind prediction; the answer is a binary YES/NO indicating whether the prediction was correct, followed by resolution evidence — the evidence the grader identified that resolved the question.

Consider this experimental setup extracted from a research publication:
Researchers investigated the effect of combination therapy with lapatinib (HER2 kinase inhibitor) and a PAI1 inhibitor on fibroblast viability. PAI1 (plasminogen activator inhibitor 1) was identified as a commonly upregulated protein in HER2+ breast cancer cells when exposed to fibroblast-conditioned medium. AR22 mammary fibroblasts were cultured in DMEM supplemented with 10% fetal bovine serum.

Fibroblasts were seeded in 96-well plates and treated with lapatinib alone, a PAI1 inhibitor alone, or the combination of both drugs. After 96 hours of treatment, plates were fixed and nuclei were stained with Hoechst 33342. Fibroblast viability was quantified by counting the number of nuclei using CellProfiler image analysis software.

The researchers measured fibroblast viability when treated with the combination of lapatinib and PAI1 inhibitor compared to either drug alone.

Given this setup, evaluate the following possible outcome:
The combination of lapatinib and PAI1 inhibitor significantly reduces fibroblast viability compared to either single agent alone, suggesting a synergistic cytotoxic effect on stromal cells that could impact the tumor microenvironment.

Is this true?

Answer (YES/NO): NO